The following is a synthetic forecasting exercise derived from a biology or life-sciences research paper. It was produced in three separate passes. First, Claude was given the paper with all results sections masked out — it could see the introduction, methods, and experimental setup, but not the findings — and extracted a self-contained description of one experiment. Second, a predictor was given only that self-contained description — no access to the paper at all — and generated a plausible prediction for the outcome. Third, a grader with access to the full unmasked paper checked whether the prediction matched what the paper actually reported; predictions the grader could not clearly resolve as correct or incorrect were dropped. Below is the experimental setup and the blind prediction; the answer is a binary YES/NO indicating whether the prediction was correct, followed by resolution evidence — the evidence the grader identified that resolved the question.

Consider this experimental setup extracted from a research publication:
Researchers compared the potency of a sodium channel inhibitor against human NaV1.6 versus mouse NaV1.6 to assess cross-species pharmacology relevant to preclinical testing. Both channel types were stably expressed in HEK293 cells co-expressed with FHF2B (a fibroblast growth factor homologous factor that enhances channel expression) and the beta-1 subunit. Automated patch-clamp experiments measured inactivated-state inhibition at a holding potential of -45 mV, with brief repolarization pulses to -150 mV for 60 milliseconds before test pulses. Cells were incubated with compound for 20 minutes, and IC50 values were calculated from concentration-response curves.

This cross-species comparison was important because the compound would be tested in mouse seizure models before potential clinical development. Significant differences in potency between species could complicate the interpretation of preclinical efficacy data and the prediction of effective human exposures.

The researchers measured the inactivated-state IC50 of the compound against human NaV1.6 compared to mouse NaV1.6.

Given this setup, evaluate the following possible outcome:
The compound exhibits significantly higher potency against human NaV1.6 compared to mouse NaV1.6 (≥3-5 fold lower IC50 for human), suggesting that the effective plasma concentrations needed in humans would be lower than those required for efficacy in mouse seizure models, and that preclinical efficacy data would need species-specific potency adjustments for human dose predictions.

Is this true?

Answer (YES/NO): NO